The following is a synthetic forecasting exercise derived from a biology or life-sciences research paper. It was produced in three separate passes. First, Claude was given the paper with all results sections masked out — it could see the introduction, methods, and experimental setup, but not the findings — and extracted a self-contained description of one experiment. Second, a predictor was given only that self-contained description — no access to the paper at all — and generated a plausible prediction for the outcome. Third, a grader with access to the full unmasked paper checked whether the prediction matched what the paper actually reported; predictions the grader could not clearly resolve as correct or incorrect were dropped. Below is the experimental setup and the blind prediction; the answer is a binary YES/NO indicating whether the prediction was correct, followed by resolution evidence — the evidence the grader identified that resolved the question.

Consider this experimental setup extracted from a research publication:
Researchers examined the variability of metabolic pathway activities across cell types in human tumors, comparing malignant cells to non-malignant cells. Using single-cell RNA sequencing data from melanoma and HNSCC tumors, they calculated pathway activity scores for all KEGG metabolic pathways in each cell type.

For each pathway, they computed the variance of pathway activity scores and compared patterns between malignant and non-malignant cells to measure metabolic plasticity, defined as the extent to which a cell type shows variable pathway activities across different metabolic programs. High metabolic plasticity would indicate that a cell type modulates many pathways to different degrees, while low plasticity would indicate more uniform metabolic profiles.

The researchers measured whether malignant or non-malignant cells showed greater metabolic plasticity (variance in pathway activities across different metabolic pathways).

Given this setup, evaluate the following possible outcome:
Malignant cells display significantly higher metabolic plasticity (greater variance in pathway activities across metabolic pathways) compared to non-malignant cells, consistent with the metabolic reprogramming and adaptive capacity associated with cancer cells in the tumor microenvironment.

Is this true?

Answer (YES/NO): YES